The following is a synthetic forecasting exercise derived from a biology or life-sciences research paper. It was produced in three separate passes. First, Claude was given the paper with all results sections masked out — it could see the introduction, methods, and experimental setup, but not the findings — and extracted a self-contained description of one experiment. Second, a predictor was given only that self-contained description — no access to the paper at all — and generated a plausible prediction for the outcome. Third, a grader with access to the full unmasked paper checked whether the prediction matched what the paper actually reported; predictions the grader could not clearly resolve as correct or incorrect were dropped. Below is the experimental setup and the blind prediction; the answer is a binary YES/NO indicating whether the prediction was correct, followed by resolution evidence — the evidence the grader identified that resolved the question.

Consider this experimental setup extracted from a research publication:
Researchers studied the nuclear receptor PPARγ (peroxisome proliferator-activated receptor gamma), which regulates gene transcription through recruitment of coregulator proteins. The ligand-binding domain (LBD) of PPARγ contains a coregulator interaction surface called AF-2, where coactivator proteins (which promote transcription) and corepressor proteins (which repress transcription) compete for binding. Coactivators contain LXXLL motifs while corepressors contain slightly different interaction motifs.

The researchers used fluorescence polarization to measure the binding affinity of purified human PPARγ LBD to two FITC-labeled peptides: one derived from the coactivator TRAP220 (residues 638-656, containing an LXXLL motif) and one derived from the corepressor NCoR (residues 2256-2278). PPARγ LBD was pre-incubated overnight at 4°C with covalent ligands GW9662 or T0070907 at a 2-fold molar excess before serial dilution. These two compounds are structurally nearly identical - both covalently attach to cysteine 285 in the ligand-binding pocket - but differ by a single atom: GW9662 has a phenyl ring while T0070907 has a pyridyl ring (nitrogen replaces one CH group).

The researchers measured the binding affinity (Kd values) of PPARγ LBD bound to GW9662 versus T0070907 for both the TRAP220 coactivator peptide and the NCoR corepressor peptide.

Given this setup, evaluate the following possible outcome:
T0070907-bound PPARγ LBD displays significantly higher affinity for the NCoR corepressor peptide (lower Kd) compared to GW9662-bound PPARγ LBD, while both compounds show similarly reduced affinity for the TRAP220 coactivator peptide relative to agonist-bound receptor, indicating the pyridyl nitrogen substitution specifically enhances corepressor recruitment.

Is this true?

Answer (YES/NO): NO